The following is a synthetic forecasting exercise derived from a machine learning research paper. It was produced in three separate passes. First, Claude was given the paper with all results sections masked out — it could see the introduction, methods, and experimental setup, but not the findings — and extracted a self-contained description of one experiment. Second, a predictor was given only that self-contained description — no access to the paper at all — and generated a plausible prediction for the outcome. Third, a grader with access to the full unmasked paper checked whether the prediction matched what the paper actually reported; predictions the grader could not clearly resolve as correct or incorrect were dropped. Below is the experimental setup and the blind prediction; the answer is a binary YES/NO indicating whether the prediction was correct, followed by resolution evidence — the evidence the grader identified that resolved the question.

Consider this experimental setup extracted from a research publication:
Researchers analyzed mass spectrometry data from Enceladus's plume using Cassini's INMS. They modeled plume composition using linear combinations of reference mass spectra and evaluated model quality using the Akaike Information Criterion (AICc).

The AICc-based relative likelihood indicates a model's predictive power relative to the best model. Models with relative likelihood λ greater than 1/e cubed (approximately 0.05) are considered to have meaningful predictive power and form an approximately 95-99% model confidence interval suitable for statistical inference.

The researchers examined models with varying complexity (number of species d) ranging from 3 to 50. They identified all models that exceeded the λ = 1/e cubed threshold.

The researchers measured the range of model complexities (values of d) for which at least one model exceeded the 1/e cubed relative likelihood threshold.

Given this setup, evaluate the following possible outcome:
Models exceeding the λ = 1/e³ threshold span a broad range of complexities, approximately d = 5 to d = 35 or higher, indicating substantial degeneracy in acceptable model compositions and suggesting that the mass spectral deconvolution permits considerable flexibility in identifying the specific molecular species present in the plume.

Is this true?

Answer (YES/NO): NO